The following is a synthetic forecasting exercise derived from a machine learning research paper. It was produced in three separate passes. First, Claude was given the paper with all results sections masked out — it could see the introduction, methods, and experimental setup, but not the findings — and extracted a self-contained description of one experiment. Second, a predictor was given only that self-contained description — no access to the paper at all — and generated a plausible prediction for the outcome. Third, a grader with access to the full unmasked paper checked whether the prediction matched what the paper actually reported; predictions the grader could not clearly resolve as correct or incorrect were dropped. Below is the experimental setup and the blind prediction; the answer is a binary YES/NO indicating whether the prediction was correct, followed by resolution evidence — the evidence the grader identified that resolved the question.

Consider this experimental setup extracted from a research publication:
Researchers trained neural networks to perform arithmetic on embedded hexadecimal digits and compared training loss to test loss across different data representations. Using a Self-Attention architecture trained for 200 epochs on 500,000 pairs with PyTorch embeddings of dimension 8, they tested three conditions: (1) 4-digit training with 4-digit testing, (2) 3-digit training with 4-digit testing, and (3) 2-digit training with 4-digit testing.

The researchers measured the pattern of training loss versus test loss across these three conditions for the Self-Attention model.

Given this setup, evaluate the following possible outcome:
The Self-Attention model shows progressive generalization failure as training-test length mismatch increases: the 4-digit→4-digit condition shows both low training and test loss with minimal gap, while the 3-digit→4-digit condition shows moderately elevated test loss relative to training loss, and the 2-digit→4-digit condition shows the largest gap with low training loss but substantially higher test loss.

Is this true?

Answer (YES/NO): NO